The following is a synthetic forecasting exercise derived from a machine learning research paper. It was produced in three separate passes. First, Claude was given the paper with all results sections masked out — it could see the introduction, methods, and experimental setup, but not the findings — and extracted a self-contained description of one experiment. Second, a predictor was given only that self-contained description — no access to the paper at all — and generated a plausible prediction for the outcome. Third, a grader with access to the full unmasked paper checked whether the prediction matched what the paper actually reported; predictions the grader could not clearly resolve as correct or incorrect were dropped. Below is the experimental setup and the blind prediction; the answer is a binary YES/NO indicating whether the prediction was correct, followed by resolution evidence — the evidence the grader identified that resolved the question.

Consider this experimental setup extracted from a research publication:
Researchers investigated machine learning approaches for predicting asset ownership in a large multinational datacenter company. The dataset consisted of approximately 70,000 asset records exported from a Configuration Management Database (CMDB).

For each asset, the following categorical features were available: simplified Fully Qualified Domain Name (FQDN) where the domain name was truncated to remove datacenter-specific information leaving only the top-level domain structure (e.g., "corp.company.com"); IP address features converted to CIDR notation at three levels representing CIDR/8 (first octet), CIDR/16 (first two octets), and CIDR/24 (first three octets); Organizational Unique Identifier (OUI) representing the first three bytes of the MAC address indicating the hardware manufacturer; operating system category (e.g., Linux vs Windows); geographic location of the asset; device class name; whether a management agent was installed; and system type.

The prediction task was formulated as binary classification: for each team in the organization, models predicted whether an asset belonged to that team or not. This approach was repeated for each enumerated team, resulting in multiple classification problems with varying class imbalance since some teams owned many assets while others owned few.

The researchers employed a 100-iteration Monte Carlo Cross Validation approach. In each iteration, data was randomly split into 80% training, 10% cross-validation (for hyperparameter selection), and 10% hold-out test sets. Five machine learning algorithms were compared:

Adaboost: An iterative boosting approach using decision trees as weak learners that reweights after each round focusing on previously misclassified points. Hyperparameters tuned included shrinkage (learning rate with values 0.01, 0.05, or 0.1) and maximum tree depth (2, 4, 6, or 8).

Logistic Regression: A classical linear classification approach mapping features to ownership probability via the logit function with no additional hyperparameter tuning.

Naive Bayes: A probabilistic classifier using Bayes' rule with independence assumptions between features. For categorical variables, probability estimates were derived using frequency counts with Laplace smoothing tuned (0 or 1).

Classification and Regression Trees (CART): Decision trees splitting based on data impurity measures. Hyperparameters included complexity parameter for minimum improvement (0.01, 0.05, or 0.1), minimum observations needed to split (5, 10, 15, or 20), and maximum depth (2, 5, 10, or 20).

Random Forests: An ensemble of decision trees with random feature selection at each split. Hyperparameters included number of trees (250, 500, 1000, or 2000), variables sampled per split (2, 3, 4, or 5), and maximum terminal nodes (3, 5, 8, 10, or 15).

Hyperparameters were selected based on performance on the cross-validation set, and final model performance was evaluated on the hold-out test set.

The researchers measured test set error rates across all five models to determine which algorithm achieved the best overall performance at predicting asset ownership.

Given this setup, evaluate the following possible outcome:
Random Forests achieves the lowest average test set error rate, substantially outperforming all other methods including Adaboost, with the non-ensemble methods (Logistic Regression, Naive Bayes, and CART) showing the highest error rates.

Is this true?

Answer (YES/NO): NO